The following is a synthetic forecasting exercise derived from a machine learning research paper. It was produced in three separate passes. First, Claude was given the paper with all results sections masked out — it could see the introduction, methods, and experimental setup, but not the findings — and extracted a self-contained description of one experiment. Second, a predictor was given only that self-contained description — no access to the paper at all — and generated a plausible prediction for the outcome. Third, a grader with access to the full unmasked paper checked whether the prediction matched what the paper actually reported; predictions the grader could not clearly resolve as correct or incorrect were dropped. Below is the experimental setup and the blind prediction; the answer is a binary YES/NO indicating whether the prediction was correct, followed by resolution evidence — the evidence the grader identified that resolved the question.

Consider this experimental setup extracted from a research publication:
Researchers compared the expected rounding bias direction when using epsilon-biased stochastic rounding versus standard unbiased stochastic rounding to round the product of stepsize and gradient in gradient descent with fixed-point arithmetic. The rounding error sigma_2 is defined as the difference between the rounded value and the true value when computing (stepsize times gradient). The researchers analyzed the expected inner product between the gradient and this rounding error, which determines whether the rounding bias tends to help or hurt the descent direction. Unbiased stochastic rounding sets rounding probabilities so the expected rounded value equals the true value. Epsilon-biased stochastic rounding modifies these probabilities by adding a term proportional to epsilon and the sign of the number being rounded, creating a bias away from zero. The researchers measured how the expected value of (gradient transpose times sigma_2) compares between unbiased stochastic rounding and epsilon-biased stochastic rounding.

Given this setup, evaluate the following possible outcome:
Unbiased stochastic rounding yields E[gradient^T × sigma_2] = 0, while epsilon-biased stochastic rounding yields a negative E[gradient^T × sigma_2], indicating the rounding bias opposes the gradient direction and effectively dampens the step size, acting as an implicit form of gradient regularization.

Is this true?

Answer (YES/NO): NO